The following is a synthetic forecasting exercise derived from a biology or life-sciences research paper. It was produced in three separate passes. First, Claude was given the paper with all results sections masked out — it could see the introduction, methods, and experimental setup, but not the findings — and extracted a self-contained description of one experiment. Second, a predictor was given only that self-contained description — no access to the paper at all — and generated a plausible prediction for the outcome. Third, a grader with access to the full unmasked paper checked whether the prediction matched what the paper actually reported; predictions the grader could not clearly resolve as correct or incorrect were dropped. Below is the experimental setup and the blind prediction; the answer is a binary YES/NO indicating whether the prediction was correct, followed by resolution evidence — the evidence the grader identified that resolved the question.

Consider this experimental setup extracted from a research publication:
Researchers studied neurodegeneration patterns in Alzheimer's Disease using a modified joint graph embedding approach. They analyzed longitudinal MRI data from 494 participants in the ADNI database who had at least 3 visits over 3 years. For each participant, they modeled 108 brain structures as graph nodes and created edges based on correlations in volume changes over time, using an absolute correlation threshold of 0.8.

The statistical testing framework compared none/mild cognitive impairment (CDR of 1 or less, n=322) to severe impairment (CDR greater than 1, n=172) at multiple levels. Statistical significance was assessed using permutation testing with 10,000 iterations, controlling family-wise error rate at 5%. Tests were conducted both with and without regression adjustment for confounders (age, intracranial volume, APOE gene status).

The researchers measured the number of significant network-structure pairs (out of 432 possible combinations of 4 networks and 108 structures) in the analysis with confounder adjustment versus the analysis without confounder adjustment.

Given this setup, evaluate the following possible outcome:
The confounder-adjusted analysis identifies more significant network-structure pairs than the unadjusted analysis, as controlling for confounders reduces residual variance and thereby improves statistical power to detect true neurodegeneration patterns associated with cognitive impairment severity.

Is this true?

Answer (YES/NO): NO